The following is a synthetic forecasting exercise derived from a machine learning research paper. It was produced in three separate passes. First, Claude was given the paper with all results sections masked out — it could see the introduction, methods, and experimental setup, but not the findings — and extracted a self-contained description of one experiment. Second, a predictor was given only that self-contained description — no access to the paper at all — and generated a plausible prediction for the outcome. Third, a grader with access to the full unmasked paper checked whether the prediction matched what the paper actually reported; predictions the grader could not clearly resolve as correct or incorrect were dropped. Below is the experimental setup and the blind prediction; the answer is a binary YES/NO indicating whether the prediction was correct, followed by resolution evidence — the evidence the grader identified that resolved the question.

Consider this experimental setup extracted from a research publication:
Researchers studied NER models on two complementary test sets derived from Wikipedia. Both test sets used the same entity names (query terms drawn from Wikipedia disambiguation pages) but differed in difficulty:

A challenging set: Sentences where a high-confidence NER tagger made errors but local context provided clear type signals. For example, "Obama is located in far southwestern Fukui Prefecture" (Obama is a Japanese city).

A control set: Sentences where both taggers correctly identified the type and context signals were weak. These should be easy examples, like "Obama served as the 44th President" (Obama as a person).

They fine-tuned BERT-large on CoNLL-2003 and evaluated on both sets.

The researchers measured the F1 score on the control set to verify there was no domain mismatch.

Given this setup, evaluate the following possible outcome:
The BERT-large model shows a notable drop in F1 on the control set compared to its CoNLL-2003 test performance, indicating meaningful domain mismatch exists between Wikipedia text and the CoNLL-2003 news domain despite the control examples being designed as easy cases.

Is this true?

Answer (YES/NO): NO